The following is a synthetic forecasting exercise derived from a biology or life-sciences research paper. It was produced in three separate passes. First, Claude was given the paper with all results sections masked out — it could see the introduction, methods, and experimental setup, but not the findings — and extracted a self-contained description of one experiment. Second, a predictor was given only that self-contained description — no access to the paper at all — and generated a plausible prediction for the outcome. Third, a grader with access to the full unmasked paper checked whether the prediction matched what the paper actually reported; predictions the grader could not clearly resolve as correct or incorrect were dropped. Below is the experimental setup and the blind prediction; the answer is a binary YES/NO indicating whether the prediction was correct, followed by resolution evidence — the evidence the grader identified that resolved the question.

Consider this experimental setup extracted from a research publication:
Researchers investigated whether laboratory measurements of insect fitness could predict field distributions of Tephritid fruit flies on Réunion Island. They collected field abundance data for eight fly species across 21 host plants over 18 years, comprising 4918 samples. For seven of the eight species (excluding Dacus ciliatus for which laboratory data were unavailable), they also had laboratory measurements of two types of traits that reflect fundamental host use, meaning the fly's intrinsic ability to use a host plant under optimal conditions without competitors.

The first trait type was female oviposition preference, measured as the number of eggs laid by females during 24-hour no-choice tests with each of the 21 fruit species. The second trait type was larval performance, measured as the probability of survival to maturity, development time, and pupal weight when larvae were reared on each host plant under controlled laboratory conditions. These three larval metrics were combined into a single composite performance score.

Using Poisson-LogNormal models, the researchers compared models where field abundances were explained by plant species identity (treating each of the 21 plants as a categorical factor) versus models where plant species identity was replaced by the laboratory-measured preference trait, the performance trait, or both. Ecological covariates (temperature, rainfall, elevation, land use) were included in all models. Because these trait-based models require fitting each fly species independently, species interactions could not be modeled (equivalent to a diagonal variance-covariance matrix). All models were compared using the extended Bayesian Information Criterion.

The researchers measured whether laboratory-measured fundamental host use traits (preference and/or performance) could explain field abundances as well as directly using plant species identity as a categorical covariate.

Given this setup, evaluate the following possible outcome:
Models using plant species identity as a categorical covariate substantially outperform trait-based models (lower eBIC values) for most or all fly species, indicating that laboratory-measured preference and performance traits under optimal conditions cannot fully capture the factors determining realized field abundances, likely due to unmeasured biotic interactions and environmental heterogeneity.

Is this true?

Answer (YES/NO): YES